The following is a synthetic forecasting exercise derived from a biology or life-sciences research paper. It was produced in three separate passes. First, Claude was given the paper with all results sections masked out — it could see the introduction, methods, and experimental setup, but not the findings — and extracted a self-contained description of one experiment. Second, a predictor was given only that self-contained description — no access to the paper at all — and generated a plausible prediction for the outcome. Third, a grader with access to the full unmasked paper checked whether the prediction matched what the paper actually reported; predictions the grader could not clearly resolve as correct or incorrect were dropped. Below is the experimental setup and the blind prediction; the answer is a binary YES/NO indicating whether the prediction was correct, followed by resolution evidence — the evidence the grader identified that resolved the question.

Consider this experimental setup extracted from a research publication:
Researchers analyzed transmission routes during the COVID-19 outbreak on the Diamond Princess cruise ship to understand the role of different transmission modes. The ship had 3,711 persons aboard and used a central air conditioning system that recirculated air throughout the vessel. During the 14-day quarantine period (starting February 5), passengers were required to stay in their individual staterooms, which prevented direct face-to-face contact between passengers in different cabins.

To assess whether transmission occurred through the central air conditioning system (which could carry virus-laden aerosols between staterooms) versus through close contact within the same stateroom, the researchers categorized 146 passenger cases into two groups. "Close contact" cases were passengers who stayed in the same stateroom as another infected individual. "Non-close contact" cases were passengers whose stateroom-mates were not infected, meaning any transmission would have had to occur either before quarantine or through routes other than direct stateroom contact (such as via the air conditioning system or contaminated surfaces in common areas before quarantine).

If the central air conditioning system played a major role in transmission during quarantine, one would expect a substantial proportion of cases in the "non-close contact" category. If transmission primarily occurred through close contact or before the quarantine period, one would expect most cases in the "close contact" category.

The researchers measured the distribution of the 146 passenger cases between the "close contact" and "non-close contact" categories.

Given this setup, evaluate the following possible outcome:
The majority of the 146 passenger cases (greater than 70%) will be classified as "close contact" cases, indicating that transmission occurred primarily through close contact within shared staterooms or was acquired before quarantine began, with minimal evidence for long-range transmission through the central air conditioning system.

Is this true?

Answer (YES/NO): YES